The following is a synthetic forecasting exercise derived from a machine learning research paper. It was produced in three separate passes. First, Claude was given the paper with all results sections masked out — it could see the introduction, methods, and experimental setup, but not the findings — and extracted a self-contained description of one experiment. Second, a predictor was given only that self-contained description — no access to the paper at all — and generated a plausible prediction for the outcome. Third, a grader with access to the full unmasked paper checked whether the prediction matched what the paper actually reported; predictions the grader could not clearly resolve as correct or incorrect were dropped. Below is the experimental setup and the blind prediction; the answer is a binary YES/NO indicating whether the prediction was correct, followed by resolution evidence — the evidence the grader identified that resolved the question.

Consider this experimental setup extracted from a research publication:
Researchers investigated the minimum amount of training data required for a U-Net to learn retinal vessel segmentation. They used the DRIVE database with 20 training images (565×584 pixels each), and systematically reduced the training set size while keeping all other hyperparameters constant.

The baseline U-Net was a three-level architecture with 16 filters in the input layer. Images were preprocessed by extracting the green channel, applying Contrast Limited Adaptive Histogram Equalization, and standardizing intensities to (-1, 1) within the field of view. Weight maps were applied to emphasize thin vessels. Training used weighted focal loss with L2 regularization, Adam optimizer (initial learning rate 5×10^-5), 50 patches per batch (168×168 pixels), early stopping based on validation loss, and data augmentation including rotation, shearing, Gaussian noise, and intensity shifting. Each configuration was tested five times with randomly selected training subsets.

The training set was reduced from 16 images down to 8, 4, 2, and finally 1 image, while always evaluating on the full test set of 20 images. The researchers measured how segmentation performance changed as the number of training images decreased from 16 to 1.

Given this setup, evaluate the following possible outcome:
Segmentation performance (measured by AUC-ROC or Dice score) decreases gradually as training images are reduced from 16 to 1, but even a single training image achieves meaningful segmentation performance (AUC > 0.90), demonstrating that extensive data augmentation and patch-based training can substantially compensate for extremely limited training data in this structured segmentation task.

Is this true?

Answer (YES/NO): YES